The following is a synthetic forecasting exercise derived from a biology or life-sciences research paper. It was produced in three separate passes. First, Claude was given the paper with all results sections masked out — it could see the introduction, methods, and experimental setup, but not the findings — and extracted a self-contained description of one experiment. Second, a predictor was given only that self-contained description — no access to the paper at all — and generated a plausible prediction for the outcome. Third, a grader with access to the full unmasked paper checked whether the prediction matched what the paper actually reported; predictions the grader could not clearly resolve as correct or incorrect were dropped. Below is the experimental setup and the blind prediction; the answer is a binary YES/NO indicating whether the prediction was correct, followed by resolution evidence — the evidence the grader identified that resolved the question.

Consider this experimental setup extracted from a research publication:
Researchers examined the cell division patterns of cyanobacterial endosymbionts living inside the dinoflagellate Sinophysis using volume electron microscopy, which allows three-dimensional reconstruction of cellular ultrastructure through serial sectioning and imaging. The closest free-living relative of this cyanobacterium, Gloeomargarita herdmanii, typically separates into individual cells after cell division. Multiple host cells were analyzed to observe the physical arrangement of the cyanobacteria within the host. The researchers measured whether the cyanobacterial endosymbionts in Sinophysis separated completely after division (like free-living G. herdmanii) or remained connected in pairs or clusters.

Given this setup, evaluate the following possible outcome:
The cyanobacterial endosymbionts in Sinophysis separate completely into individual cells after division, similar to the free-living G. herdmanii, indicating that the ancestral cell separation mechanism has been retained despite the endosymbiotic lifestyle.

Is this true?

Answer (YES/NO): NO